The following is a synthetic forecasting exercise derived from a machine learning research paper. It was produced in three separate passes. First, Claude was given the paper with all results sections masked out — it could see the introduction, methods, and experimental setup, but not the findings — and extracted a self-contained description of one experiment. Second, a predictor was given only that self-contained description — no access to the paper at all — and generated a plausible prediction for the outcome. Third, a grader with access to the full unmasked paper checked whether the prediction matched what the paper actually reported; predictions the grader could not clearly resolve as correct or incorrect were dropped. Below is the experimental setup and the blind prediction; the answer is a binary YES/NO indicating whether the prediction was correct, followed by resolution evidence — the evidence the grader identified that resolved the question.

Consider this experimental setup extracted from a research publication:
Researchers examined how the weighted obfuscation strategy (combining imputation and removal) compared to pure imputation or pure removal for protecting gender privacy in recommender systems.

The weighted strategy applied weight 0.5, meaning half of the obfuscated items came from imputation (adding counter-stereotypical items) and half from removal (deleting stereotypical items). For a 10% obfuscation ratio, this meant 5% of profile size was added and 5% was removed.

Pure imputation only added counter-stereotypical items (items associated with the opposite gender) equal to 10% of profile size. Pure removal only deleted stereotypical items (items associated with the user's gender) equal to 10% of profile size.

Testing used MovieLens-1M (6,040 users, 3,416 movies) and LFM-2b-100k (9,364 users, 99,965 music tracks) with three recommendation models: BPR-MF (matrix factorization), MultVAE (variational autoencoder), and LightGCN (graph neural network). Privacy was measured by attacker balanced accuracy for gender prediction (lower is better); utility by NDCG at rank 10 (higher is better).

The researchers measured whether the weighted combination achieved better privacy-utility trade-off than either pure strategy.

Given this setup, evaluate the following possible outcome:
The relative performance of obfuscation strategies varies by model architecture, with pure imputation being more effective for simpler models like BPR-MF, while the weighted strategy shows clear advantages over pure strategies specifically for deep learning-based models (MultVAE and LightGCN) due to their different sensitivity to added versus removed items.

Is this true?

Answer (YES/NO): NO